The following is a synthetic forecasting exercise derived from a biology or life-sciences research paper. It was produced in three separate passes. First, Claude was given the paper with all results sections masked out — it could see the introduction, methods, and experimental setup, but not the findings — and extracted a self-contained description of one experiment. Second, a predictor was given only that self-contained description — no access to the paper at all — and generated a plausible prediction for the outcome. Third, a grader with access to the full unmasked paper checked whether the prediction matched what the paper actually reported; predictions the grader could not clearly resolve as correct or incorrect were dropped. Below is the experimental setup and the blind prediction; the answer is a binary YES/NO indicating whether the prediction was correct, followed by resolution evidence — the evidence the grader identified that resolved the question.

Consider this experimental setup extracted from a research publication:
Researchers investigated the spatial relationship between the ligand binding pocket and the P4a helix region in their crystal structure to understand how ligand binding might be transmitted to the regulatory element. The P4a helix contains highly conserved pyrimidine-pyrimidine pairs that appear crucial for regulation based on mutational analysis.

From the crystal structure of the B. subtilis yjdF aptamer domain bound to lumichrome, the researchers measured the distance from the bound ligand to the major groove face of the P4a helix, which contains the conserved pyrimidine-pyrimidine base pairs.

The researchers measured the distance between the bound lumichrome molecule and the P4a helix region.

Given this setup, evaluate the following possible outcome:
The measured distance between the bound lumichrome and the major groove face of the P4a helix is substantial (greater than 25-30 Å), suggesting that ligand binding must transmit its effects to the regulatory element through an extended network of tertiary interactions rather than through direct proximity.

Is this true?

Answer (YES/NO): NO